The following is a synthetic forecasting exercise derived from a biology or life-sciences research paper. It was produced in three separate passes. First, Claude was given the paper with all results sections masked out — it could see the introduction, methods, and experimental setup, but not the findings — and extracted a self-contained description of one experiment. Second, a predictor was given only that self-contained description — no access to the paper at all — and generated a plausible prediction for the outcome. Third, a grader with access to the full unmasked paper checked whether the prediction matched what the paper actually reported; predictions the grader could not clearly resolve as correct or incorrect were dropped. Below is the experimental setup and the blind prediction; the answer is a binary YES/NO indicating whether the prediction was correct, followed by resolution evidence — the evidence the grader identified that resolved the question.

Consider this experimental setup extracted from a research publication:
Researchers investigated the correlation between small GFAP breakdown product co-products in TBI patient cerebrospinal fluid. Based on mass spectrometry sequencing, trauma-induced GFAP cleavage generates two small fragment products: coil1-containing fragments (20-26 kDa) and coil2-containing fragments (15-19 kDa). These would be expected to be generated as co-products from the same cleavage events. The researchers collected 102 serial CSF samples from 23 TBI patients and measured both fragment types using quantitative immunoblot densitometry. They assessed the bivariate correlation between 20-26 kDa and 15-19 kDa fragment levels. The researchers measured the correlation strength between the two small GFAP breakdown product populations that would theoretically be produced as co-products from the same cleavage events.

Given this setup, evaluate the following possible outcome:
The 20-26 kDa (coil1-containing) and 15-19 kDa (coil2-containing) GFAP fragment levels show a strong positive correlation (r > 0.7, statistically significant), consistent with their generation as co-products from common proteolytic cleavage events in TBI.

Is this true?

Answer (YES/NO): NO